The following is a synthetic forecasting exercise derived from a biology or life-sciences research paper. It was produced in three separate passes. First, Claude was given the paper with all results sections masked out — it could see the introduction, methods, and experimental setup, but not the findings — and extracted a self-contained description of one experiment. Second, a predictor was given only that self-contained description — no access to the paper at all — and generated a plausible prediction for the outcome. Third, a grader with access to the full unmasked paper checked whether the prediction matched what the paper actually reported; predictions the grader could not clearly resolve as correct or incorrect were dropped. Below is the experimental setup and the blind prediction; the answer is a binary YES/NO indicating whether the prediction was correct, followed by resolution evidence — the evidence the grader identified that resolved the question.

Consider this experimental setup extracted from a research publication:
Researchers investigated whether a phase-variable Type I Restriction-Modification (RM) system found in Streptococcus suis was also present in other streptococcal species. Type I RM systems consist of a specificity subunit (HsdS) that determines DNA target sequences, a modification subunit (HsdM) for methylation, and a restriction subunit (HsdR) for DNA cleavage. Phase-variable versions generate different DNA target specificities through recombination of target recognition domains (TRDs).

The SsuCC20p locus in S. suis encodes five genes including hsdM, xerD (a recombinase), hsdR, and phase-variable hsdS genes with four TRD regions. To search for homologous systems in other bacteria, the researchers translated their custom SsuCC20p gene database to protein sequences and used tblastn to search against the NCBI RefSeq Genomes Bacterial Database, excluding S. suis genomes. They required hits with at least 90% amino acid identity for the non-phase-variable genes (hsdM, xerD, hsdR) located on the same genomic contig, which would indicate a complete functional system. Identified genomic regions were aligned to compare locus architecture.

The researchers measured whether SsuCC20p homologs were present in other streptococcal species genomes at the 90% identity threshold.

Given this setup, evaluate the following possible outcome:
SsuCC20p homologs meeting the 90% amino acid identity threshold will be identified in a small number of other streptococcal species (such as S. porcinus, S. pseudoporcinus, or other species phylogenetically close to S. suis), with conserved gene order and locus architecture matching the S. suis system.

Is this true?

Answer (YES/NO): NO